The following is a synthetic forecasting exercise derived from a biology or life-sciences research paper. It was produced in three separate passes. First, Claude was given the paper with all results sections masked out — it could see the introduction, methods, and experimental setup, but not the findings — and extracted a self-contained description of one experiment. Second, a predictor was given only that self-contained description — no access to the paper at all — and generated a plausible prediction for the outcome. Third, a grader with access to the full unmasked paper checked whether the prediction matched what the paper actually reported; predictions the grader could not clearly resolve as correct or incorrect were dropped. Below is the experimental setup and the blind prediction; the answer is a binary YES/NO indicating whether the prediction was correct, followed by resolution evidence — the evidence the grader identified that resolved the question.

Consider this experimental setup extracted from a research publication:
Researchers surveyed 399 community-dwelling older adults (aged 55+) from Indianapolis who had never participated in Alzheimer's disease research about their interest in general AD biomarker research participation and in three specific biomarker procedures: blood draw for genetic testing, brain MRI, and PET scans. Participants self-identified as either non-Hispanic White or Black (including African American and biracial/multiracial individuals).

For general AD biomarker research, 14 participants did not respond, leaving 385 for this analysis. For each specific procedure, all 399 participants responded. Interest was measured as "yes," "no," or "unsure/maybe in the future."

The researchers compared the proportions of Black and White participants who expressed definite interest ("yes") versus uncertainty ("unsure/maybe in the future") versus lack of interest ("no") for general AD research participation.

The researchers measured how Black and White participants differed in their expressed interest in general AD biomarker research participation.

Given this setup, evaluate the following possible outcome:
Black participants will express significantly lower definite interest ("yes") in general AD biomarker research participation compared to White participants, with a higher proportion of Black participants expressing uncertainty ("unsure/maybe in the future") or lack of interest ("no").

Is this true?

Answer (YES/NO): YES